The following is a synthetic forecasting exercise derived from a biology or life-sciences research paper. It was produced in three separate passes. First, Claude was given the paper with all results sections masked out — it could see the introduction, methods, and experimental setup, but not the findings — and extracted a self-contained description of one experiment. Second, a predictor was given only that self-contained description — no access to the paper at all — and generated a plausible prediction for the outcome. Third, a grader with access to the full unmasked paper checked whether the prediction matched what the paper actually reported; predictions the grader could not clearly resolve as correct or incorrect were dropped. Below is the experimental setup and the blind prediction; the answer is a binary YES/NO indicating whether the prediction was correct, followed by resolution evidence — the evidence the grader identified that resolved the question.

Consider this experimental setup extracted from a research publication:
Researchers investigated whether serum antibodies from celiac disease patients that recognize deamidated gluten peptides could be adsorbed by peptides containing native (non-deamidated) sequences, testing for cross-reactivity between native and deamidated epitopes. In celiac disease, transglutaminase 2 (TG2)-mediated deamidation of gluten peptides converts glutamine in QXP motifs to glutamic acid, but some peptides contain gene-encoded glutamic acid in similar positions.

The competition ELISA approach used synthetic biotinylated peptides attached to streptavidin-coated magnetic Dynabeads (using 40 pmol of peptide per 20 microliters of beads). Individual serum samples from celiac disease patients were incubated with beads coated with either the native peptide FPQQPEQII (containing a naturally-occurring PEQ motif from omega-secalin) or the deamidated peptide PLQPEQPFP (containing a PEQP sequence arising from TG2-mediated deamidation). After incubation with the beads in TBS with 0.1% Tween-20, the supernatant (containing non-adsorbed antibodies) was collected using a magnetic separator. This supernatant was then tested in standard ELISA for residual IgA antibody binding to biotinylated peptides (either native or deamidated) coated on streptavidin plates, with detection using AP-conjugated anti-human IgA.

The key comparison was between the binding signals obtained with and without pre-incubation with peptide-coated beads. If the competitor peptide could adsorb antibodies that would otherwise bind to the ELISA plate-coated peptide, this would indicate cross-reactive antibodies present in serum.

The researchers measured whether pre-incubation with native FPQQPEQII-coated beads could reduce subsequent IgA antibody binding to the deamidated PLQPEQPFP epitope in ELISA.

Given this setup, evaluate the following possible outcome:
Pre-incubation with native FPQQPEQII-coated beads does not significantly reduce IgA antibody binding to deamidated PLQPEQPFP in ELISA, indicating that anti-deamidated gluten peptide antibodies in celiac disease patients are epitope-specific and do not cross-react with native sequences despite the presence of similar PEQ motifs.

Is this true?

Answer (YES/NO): YES